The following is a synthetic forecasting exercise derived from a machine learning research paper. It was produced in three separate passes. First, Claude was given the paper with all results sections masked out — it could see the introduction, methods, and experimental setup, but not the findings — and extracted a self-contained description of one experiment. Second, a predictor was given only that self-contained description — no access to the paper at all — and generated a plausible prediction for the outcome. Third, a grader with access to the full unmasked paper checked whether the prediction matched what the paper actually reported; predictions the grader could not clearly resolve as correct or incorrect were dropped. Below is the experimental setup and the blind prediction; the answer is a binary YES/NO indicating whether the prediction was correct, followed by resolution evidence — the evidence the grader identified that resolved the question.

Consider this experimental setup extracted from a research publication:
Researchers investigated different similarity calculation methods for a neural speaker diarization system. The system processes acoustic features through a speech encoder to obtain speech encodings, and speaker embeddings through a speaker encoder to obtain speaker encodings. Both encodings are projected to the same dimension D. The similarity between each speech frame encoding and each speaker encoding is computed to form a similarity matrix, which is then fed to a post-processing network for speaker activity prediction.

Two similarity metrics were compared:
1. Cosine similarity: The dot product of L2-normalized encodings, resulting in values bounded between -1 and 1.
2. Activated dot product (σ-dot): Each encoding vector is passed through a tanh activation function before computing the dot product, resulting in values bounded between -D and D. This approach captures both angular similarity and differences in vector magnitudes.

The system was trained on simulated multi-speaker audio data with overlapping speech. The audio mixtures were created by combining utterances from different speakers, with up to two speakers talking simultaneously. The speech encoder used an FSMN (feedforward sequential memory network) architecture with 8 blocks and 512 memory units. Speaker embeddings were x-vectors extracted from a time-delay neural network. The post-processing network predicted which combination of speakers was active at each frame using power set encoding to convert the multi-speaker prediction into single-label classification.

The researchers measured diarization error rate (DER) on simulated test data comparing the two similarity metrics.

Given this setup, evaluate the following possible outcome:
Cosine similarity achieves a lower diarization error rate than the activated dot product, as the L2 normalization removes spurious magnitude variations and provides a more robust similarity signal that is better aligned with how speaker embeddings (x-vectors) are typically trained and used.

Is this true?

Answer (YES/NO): NO